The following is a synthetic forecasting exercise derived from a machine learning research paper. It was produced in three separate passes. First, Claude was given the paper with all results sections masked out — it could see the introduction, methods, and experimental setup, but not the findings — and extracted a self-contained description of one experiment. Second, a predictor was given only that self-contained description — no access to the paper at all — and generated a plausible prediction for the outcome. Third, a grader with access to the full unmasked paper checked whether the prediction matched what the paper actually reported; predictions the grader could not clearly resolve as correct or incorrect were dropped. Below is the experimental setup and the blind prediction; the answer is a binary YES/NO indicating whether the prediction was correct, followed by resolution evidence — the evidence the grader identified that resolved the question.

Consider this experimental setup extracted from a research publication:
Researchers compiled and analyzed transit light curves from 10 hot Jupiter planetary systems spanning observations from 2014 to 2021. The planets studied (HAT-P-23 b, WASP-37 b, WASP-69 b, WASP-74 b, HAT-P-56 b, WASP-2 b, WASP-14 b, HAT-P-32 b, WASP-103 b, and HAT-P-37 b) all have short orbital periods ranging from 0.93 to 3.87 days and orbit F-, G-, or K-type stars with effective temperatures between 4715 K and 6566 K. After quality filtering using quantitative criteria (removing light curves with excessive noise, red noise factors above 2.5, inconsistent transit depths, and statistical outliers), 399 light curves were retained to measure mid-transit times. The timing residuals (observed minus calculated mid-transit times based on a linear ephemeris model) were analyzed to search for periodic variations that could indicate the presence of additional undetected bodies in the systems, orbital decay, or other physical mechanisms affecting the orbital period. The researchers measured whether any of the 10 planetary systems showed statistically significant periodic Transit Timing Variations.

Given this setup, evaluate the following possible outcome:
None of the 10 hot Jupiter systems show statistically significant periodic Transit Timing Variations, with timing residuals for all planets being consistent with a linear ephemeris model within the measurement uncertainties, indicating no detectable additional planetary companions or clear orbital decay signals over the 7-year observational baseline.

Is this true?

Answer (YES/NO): NO